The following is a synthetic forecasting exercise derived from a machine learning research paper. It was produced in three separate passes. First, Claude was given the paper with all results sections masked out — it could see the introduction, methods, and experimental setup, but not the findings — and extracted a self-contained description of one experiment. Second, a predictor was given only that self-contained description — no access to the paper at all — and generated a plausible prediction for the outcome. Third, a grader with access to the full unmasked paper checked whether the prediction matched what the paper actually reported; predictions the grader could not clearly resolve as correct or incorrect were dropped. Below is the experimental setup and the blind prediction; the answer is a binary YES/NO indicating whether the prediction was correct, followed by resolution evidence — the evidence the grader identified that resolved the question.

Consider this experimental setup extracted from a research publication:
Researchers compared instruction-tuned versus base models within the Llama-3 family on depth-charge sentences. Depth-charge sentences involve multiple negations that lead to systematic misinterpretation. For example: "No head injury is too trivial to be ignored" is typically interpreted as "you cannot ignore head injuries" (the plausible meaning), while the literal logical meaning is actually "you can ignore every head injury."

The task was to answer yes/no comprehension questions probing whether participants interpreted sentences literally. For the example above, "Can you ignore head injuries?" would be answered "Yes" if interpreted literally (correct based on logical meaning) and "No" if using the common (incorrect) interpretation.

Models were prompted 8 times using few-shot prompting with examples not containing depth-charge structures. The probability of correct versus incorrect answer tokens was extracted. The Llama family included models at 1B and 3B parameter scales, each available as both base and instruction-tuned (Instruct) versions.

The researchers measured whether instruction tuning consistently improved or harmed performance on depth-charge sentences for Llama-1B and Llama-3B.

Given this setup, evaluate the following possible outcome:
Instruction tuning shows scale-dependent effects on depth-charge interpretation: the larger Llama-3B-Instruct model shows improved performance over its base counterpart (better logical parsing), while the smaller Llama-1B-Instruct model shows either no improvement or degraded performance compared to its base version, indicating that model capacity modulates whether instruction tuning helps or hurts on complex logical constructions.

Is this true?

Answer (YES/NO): NO